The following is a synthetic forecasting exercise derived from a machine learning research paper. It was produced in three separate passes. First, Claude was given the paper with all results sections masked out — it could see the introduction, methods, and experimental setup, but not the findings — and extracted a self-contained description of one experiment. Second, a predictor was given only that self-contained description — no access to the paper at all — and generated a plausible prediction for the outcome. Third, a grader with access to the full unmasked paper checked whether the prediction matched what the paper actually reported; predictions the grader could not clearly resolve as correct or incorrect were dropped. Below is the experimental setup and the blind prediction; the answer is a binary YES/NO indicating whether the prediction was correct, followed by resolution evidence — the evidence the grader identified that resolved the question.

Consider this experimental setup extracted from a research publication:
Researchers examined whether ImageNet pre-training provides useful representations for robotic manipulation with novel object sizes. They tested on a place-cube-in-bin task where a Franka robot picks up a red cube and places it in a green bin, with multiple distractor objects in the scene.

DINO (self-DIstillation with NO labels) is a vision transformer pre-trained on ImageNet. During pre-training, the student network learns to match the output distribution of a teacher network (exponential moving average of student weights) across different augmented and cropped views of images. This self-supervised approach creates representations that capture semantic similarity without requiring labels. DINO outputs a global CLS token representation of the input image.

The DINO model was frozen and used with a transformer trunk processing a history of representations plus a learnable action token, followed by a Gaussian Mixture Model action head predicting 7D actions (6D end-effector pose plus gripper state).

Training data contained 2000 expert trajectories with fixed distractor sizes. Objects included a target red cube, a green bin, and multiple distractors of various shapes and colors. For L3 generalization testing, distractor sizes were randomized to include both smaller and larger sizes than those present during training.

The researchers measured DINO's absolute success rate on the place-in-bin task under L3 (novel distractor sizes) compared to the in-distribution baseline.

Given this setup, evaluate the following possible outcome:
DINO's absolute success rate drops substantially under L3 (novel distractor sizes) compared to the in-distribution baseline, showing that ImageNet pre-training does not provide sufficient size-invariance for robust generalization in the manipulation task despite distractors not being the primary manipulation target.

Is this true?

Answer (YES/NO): NO